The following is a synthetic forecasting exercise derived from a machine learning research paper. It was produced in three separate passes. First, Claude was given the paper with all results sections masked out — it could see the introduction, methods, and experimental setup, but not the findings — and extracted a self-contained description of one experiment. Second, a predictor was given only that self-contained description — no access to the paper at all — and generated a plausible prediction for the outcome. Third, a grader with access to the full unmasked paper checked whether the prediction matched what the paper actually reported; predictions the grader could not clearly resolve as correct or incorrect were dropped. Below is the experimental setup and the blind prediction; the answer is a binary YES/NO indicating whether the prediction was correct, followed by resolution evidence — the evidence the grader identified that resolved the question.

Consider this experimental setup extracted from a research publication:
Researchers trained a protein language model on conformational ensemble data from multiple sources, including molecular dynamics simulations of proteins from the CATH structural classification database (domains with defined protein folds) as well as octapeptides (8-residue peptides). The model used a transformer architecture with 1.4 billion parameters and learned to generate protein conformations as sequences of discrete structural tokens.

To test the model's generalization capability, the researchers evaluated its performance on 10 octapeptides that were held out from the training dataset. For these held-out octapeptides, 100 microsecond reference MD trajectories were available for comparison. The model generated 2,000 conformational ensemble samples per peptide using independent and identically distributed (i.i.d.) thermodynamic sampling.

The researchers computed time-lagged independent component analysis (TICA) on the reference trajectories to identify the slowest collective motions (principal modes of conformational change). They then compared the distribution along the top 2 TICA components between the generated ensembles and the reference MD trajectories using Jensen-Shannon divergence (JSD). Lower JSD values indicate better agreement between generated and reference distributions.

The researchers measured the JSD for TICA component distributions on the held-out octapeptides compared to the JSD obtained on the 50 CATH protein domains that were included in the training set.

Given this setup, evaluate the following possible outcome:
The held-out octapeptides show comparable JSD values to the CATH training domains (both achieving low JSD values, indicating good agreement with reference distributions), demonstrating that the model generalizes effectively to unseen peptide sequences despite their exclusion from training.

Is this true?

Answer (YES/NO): NO